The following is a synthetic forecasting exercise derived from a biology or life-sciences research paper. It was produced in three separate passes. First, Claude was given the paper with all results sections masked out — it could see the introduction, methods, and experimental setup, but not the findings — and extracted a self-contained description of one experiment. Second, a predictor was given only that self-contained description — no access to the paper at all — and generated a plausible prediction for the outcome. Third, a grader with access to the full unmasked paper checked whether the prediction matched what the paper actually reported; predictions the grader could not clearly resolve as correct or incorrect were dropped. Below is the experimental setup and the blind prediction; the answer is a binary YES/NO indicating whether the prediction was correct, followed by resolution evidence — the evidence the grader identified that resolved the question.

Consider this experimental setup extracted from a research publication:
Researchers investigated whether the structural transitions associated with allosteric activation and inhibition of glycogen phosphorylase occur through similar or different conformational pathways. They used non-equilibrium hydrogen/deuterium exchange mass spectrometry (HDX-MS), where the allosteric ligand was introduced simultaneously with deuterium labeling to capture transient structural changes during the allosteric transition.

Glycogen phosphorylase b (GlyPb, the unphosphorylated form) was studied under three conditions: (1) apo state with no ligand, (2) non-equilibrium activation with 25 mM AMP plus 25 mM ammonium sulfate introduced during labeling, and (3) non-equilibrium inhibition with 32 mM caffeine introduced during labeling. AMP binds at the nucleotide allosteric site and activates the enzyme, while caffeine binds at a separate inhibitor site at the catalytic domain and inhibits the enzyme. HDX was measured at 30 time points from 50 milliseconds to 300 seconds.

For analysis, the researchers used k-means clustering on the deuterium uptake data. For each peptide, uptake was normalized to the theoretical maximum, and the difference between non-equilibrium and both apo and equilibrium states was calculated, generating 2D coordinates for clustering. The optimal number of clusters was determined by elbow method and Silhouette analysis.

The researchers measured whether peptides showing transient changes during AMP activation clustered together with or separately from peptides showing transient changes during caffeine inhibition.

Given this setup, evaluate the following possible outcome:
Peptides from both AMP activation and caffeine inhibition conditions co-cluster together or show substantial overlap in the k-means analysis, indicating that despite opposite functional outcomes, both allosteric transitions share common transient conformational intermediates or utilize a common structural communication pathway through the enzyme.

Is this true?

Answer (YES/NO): YES